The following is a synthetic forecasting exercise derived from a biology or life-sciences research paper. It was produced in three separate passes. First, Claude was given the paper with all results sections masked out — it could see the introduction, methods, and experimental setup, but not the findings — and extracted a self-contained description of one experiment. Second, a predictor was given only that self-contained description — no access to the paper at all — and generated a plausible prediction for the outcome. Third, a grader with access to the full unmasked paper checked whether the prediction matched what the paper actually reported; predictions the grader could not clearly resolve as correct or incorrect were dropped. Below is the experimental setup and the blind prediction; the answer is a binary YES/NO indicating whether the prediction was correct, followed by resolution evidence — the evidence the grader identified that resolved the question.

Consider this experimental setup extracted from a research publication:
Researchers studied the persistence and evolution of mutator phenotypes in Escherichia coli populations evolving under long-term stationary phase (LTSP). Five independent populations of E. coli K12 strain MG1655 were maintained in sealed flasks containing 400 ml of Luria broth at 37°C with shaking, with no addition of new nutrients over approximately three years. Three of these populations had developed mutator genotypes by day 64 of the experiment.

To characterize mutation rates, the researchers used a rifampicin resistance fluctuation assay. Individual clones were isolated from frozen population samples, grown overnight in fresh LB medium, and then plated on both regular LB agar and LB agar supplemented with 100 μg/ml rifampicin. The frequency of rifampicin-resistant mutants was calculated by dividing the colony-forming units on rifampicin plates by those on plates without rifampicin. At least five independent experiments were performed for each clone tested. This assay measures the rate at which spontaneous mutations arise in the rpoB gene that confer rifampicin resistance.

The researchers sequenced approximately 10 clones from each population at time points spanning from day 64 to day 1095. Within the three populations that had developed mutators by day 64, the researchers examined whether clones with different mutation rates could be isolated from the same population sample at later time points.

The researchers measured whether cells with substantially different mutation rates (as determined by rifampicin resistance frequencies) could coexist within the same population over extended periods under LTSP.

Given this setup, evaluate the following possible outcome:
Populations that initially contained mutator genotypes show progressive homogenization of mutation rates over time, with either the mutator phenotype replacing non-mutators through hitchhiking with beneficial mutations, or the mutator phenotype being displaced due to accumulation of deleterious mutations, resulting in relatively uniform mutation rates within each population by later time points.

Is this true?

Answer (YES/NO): NO